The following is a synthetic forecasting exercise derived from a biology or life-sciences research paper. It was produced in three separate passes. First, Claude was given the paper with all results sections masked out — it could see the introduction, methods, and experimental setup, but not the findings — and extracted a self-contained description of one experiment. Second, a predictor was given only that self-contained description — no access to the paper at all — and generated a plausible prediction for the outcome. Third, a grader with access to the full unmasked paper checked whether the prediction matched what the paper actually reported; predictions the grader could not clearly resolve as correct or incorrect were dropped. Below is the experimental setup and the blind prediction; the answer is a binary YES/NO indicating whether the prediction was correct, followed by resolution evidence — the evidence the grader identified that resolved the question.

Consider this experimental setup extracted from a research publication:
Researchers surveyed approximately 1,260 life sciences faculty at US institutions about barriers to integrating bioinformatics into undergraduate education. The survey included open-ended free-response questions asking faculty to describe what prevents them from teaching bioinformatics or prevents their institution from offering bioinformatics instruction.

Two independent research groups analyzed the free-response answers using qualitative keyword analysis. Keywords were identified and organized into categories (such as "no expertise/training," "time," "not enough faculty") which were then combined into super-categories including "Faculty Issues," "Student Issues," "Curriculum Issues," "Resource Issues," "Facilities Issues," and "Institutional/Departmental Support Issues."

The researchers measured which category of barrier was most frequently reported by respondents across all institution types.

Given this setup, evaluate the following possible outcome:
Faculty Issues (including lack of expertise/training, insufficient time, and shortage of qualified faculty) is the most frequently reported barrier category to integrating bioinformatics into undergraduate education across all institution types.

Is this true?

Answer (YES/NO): YES